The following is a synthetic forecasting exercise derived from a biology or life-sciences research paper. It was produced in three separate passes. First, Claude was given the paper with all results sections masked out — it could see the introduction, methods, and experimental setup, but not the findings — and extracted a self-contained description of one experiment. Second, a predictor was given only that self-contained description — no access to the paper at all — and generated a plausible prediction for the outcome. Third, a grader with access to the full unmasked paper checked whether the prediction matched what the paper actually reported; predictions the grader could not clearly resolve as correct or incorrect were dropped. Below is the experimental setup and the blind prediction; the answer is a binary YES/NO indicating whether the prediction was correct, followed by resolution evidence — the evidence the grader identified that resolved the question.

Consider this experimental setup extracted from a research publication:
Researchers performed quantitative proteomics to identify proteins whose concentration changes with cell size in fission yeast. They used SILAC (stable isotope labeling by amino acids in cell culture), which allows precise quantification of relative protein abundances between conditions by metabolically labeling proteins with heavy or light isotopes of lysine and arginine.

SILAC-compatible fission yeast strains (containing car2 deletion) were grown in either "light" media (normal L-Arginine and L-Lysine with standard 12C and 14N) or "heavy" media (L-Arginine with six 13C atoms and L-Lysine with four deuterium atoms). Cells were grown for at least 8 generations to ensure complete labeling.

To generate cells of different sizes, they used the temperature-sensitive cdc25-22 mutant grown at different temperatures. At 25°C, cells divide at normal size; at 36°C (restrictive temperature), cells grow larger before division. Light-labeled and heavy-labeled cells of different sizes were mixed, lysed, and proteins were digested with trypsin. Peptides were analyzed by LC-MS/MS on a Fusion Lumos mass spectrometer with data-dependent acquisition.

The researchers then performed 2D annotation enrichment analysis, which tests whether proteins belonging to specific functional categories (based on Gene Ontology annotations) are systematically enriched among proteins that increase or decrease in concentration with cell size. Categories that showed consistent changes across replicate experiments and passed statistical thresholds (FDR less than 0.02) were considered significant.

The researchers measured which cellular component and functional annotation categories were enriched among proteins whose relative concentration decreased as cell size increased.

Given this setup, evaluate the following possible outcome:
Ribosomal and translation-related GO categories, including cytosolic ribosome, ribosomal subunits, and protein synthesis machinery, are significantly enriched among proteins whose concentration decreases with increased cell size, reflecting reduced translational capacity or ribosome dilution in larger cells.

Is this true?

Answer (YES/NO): YES